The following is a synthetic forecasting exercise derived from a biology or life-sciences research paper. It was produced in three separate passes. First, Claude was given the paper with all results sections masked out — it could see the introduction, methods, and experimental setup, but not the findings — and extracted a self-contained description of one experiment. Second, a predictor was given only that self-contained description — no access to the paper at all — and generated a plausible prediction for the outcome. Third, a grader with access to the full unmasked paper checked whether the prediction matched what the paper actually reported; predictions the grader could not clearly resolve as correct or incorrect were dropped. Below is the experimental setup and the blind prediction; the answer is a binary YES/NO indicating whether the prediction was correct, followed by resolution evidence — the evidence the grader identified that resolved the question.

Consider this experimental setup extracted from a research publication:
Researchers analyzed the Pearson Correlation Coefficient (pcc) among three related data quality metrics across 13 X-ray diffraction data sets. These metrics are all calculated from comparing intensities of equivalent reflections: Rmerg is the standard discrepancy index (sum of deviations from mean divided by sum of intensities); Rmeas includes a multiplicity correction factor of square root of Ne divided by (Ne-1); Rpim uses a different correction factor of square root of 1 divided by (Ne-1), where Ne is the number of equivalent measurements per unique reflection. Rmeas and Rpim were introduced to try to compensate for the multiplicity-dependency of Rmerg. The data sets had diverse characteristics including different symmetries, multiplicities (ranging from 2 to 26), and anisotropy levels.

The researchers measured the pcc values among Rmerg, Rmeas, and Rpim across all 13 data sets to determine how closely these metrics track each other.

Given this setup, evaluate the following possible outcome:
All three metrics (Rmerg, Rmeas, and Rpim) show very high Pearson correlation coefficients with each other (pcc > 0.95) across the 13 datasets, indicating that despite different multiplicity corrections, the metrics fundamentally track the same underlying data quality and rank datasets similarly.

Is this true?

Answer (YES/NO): YES